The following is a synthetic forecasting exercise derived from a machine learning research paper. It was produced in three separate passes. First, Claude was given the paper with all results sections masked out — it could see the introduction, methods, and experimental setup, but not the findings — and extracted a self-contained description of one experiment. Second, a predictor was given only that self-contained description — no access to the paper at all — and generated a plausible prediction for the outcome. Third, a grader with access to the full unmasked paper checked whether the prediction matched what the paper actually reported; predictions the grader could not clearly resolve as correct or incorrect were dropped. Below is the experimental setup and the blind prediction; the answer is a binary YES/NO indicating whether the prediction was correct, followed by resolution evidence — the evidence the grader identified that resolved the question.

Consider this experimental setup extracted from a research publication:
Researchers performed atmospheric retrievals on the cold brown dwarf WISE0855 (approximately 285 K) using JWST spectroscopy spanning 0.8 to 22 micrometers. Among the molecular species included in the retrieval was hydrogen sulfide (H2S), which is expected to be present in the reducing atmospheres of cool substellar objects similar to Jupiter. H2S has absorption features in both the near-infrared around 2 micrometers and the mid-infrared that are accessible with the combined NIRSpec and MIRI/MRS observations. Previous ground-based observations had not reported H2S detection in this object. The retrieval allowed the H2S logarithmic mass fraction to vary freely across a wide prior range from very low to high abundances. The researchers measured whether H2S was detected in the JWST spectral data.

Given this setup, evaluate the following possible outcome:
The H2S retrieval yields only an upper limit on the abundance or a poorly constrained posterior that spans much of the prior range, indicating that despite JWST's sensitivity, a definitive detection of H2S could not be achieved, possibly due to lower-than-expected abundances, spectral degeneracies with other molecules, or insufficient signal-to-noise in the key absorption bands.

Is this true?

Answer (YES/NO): YES